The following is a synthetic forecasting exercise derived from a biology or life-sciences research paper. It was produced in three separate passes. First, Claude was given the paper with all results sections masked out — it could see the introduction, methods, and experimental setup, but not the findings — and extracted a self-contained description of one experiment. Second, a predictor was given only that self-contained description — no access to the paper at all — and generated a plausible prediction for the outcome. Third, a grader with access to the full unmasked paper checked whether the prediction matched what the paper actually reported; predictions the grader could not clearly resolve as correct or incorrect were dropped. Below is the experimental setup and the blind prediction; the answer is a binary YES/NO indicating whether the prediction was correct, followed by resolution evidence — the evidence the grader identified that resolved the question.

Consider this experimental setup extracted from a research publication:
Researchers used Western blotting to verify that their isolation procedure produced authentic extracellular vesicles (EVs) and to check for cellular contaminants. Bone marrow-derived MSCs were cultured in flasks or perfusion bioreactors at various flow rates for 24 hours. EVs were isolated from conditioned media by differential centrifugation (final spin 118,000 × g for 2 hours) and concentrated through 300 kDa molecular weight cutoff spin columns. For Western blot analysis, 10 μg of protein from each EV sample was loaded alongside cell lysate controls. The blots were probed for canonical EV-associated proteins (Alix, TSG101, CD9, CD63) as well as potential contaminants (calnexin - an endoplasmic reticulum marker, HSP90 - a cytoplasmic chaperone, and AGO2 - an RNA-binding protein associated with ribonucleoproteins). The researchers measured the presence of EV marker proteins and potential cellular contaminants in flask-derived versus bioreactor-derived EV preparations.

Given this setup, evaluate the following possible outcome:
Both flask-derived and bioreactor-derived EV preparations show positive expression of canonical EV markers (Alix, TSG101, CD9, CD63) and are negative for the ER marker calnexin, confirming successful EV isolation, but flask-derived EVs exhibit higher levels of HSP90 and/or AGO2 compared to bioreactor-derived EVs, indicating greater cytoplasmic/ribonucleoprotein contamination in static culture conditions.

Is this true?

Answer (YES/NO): NO